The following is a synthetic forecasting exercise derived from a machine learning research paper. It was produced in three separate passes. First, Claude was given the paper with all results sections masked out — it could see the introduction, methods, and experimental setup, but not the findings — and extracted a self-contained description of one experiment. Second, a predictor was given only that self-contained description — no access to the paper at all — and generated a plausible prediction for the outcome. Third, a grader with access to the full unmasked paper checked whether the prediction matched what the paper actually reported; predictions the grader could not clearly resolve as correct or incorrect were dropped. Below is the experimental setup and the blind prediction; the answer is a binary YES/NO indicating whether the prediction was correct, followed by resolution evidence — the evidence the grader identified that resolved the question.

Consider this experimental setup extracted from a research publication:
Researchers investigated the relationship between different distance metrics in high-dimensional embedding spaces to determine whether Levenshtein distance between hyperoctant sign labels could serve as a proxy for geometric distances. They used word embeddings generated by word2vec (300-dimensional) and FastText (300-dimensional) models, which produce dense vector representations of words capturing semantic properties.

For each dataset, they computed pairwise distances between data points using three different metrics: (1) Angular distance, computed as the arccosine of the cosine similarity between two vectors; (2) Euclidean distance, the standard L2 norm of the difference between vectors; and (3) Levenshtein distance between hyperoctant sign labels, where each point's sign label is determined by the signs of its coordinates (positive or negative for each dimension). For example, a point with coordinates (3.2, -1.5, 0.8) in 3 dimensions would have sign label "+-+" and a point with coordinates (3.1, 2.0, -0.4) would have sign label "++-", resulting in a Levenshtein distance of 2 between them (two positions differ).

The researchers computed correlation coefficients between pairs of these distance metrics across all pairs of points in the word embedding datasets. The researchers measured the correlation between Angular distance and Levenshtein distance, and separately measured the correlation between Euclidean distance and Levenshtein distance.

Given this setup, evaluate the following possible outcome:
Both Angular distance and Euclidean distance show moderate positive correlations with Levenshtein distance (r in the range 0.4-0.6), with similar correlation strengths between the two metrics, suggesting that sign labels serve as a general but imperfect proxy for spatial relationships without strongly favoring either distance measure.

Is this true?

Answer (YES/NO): NO